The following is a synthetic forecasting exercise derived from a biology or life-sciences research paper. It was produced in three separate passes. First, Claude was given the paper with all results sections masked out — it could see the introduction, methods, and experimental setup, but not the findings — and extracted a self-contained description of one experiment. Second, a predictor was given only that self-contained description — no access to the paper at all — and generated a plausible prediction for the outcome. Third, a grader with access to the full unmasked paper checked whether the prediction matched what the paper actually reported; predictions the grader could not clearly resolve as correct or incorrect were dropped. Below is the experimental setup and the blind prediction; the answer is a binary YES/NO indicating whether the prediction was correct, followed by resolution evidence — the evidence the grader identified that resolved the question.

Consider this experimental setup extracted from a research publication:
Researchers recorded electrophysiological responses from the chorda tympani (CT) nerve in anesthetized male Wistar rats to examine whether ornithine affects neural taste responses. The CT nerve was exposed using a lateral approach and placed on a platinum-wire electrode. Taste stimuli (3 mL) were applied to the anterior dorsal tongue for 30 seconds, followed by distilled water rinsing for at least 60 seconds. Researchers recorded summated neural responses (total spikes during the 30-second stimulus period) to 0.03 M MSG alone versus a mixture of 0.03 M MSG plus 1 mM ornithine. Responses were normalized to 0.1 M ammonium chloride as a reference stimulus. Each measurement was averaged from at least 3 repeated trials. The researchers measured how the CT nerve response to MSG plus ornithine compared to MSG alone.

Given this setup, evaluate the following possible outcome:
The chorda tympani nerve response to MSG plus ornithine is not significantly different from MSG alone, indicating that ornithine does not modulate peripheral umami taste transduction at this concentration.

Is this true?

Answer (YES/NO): NO